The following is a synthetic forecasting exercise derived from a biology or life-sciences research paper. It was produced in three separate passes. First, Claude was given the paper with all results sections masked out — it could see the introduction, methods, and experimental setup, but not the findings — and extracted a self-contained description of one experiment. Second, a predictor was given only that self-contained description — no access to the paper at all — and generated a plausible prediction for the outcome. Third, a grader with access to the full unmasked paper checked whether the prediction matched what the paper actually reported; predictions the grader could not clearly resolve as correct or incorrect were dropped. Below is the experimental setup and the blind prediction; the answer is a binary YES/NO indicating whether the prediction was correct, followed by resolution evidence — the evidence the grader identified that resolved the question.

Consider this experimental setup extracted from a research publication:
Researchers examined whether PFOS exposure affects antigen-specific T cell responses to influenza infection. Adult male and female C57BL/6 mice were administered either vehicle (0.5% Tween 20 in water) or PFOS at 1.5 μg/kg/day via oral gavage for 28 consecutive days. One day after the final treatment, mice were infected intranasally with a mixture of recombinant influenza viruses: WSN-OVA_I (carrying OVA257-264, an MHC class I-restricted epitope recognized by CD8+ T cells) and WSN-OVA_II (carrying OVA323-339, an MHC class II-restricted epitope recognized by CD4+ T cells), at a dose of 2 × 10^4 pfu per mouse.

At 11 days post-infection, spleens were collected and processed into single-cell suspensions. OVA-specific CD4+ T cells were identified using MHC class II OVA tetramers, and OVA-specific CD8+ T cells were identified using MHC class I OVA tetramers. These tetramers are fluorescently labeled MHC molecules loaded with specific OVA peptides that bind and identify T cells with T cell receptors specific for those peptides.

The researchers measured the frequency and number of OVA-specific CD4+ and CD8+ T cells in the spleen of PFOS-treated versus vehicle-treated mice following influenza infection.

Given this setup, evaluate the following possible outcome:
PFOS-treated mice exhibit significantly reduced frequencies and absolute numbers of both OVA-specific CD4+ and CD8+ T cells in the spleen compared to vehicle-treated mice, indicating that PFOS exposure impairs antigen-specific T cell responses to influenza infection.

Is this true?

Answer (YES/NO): NO